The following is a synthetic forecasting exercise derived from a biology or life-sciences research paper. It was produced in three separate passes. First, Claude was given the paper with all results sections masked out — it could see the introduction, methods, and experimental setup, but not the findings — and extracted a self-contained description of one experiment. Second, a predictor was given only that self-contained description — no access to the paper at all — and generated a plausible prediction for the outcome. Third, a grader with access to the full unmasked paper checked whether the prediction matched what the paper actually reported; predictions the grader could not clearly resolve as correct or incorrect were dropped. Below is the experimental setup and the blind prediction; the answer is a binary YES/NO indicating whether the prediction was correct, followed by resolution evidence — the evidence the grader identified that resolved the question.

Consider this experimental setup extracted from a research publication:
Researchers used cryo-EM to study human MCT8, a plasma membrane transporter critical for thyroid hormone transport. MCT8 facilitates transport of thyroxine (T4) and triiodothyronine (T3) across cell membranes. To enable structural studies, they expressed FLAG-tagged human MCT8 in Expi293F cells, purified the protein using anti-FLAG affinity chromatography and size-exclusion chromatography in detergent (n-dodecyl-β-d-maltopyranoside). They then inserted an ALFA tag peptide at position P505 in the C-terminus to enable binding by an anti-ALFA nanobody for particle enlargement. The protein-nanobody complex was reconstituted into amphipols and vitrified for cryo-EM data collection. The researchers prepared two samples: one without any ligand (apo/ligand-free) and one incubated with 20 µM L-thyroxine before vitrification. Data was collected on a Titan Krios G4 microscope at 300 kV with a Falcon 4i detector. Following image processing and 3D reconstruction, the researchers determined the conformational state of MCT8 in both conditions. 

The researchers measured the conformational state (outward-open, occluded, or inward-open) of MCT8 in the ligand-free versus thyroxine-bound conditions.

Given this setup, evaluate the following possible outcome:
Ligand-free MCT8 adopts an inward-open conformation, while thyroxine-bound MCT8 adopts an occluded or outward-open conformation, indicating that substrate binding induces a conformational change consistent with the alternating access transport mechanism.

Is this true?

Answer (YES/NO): NO